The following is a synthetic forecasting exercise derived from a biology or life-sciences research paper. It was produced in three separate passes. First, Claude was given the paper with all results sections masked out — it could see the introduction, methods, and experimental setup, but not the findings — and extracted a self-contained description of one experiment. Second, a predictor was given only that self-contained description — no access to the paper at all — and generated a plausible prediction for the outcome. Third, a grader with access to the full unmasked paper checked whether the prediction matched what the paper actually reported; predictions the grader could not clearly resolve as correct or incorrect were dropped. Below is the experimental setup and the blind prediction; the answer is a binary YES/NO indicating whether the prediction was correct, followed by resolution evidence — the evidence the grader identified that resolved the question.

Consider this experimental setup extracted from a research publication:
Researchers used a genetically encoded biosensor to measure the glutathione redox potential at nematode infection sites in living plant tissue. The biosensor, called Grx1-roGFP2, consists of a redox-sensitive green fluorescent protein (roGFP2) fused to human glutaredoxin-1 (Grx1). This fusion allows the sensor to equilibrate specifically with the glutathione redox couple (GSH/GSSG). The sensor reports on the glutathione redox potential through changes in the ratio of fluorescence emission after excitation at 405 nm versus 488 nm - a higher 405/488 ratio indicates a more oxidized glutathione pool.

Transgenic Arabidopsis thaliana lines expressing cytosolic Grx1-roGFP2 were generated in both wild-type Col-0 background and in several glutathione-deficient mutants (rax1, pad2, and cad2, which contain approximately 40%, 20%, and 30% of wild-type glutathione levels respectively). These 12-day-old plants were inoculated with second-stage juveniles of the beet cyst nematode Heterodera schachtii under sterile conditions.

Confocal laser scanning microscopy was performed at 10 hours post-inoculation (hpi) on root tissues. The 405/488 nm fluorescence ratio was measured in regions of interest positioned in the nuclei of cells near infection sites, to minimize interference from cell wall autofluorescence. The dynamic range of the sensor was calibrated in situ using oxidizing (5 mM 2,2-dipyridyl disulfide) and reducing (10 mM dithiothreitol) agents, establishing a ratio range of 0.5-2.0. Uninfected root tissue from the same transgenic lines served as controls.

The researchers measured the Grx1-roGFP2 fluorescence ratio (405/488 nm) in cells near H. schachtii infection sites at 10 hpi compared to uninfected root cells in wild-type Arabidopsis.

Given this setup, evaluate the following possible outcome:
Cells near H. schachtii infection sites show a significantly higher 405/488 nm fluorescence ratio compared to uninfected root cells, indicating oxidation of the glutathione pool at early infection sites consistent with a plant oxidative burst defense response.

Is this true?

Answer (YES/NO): NO